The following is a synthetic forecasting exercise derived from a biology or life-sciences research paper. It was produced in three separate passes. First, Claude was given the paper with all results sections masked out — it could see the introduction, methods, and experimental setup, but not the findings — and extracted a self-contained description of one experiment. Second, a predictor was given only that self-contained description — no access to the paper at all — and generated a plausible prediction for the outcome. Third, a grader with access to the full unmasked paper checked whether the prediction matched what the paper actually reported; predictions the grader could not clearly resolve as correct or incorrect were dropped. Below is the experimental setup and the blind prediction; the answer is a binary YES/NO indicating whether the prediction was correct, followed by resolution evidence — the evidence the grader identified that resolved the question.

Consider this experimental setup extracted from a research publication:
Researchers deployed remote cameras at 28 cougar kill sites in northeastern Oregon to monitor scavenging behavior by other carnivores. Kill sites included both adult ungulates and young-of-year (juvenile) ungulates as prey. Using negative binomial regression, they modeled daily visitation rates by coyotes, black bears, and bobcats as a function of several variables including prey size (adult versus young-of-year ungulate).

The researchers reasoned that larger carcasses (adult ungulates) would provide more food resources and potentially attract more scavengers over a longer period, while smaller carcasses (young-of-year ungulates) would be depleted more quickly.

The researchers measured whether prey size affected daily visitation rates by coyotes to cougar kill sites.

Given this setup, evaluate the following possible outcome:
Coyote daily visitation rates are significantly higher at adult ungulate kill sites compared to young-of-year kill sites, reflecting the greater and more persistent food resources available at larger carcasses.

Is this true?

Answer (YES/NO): NO